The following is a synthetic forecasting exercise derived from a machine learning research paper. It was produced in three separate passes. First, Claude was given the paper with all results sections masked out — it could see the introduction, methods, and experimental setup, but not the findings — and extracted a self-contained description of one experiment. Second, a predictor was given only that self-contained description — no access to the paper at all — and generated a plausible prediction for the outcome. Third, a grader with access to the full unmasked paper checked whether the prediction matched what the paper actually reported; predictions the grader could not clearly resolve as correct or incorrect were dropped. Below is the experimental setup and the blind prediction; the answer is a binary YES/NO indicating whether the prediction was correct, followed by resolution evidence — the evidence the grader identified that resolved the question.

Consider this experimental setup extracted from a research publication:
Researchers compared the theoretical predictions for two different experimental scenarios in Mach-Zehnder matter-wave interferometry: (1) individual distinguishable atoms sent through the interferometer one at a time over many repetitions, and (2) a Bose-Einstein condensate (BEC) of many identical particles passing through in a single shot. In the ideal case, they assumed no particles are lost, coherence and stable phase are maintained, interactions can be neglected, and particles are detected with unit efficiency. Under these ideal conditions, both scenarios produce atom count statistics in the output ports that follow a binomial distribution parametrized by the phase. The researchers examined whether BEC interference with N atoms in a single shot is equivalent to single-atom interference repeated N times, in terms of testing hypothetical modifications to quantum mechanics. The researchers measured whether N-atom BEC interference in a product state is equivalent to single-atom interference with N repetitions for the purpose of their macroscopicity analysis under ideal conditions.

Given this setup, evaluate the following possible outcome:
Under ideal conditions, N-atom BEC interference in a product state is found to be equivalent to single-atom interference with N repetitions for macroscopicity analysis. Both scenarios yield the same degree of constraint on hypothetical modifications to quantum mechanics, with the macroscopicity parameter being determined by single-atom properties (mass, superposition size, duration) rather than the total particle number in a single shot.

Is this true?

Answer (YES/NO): YES